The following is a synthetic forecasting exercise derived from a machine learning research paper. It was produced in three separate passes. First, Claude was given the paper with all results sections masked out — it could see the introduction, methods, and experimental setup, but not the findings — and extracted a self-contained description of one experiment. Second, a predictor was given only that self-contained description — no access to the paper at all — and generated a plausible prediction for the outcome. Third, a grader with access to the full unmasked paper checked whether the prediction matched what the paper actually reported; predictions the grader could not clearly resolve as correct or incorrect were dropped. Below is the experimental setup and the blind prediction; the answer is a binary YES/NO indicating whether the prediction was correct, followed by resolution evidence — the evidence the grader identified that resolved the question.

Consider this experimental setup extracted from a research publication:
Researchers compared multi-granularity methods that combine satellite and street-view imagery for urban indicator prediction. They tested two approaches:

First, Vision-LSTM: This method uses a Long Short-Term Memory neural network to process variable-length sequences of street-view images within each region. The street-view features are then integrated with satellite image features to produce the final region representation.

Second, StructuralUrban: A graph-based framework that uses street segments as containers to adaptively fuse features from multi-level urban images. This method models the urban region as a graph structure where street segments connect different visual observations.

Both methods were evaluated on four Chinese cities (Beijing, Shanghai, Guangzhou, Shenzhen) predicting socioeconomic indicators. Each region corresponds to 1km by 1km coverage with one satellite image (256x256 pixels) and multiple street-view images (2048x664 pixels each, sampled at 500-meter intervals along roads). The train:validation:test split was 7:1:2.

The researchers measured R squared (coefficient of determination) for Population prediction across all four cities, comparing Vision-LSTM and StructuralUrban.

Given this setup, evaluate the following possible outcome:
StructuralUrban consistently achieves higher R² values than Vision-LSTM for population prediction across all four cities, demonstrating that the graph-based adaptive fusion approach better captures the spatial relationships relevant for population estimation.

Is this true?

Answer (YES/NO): YES